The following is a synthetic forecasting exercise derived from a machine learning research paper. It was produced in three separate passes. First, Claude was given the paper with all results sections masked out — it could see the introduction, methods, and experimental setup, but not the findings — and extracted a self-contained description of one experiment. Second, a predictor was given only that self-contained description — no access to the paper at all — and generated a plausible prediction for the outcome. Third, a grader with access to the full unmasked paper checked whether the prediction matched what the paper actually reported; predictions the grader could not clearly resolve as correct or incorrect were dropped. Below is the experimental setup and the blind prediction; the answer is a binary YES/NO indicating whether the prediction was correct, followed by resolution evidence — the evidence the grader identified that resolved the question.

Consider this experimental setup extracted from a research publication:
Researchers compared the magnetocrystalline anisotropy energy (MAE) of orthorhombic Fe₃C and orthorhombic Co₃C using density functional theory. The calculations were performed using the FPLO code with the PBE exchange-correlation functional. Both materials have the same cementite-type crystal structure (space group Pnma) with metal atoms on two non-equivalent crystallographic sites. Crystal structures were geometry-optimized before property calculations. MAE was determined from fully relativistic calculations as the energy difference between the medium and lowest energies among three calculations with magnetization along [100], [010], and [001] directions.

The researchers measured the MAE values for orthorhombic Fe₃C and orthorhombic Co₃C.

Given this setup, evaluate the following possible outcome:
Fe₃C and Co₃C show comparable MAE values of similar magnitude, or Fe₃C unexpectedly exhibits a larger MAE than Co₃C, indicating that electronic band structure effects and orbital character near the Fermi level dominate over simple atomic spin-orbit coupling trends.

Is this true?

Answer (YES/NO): NO